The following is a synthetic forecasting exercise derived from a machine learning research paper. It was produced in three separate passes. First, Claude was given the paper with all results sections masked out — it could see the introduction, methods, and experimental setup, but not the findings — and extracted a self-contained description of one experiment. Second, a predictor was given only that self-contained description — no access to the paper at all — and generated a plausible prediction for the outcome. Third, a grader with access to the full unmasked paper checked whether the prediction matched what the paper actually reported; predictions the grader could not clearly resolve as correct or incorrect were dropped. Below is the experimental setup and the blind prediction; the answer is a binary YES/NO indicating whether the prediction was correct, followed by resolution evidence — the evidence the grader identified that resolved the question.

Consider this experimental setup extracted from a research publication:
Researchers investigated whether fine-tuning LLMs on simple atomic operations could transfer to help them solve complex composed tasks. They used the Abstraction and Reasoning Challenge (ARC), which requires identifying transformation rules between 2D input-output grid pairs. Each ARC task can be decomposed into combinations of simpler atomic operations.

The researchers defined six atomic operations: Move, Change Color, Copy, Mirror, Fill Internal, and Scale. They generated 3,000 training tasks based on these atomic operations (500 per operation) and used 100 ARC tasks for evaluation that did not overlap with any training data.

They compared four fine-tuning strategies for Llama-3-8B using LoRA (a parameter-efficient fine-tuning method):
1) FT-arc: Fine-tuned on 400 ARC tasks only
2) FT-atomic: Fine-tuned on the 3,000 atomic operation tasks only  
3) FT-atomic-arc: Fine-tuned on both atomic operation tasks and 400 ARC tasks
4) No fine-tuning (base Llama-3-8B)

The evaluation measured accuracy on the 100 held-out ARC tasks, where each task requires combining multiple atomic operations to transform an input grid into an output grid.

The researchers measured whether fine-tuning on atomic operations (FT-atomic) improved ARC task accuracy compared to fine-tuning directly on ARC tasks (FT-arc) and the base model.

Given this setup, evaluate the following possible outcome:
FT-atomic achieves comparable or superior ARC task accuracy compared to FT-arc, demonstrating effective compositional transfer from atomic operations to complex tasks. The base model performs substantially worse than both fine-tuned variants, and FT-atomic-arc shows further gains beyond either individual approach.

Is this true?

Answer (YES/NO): NO